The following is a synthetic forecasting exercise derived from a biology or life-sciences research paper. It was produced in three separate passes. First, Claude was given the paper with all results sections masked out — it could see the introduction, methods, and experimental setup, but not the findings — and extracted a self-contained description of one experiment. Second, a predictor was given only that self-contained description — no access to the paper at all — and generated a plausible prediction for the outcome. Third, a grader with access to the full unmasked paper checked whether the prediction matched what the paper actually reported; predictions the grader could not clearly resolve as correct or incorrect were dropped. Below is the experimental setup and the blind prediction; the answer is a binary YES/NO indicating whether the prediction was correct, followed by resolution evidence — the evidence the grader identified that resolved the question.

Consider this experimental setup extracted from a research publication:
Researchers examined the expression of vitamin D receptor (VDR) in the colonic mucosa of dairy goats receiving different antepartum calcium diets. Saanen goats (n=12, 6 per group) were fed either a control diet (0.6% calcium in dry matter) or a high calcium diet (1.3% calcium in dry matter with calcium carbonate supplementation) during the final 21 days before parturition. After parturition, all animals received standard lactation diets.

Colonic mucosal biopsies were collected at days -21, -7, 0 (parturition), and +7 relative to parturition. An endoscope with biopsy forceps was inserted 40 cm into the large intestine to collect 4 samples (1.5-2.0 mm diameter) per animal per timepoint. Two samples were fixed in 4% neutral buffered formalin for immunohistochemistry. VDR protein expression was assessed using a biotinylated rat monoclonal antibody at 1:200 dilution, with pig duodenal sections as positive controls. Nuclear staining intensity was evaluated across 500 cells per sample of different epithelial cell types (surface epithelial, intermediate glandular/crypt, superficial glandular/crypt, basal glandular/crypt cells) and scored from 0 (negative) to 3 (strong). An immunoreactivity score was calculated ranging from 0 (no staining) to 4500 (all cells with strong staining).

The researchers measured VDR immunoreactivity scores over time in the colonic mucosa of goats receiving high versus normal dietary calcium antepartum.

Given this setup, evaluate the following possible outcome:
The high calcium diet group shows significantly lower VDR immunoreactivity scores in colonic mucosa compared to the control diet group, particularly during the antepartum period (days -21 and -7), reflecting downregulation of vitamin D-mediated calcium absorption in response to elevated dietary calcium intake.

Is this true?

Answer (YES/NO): NO